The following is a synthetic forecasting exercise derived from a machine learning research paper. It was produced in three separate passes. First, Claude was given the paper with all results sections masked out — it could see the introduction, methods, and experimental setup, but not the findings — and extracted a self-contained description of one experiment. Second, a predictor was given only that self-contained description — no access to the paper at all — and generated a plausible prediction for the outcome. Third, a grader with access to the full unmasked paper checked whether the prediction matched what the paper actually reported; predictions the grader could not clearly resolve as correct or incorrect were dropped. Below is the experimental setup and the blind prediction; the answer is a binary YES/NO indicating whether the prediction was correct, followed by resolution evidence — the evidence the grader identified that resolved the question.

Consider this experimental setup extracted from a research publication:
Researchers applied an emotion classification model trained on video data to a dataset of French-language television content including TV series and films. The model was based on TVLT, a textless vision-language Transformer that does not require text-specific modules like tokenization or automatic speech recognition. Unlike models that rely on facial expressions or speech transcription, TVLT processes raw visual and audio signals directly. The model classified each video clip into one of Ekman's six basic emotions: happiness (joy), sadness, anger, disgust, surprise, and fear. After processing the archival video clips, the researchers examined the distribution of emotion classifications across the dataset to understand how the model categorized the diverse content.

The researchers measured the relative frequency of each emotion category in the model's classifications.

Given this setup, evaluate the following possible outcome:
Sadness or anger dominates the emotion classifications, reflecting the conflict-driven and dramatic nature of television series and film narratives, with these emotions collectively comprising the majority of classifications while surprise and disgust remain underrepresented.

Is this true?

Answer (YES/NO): NO